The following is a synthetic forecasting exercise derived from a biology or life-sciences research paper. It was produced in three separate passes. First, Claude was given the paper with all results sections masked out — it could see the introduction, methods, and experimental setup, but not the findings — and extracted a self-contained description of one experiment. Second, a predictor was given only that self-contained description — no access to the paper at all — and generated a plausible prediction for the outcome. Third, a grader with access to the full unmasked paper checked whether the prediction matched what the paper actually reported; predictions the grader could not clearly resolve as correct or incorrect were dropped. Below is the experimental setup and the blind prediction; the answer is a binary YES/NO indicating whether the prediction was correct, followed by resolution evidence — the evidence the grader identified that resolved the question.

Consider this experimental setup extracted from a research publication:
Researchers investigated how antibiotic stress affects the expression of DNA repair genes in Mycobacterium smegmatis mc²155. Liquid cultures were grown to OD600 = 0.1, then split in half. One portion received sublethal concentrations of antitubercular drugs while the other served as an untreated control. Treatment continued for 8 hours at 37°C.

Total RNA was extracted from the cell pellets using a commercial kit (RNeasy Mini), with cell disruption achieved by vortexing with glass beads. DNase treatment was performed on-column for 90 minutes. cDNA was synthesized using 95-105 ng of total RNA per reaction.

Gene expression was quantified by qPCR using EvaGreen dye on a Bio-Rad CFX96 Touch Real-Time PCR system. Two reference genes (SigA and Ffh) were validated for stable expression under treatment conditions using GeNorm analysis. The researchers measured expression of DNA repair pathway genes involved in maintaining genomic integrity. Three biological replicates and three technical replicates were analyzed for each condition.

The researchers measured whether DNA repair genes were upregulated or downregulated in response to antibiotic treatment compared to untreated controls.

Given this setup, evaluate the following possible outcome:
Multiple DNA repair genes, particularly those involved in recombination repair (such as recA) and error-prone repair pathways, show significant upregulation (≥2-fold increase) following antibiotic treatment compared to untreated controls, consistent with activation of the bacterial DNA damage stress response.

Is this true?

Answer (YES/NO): NO